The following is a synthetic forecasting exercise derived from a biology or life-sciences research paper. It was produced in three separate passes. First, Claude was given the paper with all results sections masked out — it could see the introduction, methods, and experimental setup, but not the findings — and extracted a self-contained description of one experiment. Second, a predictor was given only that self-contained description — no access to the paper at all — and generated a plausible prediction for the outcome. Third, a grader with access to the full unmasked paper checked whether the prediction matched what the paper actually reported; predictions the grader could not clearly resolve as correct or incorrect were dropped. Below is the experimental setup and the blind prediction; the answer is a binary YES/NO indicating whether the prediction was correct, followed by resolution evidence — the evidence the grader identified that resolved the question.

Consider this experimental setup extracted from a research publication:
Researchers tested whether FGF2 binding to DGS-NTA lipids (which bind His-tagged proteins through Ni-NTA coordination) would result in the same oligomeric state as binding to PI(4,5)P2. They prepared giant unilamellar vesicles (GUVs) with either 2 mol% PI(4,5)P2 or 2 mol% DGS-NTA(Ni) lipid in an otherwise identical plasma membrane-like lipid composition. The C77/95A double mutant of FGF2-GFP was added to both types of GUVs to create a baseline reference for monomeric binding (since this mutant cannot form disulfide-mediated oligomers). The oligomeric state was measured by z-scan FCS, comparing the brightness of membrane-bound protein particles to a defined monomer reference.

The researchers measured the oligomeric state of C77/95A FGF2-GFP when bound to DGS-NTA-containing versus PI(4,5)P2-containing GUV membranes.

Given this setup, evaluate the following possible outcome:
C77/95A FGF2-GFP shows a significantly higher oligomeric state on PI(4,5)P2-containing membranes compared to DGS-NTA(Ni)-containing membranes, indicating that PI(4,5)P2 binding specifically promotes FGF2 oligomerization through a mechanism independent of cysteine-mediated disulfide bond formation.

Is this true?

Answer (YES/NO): NO